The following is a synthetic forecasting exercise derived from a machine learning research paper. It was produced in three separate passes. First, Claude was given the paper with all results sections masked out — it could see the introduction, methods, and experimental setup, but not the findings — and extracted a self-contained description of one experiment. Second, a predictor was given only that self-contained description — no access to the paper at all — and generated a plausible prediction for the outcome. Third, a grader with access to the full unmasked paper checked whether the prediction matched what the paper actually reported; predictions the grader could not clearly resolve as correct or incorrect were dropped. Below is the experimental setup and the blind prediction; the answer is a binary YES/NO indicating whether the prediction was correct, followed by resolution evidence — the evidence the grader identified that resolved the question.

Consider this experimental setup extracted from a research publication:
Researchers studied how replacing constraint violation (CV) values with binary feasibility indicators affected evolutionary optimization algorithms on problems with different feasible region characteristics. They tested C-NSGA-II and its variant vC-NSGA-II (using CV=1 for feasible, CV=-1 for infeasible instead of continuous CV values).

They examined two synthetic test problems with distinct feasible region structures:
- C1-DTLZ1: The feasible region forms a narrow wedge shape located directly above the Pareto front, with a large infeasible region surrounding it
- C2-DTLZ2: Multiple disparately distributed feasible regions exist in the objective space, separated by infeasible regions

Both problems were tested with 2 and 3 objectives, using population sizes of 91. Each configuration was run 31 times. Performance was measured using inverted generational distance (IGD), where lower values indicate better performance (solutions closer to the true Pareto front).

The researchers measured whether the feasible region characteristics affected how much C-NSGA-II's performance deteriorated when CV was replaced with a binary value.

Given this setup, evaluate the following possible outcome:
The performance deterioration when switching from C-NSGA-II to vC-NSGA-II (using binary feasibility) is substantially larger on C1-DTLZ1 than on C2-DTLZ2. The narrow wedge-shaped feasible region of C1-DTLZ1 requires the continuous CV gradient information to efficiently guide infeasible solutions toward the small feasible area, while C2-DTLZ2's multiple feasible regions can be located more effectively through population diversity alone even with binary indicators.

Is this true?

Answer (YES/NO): YES